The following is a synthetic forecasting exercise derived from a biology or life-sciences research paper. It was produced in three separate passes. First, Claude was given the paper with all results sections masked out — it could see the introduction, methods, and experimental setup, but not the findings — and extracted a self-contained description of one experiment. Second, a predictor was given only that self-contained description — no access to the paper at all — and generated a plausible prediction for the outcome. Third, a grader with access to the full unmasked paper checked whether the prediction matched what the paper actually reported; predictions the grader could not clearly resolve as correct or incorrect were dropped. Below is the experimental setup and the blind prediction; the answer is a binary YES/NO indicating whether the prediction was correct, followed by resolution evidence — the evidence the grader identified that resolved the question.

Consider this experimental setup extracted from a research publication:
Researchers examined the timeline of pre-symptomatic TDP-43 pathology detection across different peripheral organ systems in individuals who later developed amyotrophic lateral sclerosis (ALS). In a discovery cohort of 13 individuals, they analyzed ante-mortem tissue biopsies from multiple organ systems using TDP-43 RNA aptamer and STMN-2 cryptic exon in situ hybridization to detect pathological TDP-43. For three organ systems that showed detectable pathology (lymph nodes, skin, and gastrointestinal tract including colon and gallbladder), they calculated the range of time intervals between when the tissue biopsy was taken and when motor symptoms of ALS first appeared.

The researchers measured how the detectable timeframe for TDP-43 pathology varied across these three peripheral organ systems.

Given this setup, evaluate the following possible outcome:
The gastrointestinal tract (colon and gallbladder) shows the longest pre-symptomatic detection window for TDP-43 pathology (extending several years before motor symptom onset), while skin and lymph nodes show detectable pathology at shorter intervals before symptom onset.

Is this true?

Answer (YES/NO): NO